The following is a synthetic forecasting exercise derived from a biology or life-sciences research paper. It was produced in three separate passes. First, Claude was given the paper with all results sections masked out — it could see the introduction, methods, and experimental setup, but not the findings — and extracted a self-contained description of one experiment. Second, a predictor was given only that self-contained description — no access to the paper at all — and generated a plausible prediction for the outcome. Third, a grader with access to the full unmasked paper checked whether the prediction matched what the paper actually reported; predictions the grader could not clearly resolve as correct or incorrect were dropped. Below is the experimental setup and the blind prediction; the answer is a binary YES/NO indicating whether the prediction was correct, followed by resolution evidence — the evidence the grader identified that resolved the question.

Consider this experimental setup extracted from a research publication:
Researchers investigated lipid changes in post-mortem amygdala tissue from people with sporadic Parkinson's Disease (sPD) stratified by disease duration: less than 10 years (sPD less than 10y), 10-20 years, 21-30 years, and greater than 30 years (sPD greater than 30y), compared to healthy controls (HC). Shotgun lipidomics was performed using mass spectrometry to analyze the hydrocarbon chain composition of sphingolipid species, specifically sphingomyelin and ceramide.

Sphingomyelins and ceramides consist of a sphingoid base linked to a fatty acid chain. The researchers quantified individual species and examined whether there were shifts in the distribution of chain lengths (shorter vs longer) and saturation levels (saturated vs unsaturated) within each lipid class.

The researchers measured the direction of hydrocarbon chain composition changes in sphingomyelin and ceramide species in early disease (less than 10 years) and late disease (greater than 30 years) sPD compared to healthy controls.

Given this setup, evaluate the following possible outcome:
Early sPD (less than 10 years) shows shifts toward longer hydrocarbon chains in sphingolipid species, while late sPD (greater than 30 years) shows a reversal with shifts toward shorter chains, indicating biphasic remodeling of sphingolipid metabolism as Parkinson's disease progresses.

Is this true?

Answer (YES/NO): NO